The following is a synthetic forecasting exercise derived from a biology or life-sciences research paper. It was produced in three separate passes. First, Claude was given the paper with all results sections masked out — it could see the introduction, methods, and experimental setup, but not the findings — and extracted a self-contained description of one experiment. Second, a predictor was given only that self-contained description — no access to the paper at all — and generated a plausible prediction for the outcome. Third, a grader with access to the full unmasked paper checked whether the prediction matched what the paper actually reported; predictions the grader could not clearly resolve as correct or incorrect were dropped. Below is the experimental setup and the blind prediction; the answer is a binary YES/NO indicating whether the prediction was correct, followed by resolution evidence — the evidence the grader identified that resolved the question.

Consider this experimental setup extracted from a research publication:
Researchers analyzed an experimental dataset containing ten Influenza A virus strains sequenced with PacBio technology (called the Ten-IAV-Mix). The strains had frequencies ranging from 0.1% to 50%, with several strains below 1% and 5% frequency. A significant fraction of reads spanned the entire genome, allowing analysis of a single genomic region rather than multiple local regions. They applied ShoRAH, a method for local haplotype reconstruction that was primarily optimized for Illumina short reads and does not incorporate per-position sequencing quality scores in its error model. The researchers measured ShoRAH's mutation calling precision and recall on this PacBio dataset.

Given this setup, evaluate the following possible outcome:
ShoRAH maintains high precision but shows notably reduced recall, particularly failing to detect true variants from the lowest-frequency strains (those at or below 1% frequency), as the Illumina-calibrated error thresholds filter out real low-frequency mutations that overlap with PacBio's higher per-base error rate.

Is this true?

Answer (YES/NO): NO